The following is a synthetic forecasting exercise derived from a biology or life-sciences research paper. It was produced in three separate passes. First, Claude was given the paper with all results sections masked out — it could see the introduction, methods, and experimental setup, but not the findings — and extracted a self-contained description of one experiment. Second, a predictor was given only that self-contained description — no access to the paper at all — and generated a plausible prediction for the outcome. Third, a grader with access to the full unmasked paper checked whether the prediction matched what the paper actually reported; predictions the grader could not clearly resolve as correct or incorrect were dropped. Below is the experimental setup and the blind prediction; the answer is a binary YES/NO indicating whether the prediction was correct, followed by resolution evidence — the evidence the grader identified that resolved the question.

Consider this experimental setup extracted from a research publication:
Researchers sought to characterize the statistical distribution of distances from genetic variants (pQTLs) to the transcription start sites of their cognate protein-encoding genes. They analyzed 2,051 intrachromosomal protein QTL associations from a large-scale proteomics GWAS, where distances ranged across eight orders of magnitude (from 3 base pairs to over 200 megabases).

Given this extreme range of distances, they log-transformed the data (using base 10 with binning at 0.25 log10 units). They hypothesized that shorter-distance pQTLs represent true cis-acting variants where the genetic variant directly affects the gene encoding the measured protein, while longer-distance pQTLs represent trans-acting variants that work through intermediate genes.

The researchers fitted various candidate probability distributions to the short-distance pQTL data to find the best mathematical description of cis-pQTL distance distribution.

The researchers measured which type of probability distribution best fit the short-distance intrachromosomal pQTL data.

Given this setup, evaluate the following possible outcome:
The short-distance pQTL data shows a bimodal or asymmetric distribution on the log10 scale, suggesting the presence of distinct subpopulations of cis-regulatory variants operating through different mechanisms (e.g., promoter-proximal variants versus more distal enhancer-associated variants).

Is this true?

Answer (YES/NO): NO